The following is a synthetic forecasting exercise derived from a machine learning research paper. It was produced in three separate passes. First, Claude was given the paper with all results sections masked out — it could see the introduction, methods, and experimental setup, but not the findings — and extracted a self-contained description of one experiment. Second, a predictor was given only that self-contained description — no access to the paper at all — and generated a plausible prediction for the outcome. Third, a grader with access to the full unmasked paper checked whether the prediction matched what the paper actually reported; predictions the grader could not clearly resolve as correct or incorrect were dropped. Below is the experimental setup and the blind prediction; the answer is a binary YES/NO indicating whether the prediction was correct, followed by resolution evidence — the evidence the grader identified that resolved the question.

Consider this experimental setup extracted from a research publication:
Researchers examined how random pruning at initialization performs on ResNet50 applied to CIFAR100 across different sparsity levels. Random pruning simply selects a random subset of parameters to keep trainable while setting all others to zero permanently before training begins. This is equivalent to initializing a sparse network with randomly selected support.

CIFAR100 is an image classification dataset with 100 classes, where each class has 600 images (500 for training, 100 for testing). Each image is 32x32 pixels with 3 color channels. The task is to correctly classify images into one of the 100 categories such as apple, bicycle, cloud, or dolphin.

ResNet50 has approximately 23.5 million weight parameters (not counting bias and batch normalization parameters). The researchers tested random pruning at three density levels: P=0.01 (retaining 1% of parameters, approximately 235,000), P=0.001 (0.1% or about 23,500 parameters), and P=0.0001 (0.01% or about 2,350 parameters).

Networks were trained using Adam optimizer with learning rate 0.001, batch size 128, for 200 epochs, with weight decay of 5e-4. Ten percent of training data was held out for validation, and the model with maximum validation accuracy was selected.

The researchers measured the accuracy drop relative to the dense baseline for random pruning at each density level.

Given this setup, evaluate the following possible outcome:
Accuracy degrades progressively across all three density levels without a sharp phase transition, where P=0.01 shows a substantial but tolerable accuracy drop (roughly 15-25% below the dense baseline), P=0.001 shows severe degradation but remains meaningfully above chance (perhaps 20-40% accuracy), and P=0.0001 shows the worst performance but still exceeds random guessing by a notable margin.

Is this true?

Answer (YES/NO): NO